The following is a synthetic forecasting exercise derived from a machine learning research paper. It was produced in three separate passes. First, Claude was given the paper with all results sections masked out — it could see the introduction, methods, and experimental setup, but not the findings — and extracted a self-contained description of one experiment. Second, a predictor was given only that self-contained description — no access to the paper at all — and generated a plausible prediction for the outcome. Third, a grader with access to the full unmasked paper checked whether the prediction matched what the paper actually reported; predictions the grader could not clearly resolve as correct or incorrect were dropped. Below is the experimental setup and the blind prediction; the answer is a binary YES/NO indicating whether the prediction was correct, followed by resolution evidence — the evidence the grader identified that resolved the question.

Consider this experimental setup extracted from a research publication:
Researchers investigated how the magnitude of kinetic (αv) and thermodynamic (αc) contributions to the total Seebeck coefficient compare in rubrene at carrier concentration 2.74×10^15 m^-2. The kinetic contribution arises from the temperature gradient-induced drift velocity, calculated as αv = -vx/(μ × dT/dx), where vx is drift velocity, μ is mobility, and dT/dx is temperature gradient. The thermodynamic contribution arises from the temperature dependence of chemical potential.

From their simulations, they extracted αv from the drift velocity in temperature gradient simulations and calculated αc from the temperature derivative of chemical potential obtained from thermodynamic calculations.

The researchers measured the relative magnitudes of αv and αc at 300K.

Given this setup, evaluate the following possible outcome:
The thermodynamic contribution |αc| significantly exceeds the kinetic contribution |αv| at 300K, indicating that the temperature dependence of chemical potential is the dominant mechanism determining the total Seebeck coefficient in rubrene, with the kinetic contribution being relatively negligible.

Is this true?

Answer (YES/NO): NO